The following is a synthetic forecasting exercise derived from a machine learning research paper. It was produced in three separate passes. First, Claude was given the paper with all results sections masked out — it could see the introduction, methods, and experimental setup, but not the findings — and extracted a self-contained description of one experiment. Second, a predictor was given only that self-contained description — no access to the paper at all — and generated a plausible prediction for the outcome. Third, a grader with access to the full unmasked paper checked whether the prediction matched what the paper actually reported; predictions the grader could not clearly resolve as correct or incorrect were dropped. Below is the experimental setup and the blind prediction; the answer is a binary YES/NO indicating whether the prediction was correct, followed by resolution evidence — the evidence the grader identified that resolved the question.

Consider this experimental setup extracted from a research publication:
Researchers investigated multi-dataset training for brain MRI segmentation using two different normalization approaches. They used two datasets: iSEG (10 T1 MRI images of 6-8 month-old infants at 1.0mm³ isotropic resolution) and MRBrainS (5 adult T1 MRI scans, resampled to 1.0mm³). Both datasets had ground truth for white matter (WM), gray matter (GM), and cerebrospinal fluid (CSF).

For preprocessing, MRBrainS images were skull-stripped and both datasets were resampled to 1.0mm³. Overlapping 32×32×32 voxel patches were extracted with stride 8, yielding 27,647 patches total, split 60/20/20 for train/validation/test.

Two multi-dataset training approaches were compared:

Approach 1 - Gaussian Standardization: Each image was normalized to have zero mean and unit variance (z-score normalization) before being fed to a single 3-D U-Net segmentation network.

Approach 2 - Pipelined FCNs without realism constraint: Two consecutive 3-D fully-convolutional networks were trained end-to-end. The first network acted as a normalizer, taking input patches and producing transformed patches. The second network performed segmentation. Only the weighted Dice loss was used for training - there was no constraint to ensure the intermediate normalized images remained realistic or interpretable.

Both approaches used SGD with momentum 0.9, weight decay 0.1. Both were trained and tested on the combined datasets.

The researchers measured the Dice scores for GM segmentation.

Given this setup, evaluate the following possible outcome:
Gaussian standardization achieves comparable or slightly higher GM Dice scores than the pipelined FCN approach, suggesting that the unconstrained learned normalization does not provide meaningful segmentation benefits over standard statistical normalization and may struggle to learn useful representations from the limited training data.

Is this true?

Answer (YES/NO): NO